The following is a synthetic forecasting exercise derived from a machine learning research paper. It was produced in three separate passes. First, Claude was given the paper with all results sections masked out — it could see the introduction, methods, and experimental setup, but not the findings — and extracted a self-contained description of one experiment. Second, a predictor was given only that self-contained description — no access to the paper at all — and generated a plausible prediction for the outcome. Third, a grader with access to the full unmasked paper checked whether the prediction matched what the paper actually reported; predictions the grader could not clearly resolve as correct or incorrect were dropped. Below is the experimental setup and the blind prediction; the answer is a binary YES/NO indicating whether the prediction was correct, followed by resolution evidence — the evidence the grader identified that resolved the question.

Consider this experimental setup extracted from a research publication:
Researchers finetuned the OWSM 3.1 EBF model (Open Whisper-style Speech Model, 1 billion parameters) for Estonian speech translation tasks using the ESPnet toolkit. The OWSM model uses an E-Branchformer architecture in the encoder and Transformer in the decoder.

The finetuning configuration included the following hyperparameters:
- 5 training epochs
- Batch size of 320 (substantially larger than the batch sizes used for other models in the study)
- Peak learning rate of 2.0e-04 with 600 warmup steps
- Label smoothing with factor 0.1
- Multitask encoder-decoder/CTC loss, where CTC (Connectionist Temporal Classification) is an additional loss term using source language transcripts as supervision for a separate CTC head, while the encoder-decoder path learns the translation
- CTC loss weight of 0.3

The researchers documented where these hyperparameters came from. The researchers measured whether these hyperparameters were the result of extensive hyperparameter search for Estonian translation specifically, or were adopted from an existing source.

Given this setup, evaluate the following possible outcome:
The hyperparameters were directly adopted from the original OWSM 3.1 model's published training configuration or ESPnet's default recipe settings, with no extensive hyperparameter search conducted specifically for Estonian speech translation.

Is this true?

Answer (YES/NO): YES